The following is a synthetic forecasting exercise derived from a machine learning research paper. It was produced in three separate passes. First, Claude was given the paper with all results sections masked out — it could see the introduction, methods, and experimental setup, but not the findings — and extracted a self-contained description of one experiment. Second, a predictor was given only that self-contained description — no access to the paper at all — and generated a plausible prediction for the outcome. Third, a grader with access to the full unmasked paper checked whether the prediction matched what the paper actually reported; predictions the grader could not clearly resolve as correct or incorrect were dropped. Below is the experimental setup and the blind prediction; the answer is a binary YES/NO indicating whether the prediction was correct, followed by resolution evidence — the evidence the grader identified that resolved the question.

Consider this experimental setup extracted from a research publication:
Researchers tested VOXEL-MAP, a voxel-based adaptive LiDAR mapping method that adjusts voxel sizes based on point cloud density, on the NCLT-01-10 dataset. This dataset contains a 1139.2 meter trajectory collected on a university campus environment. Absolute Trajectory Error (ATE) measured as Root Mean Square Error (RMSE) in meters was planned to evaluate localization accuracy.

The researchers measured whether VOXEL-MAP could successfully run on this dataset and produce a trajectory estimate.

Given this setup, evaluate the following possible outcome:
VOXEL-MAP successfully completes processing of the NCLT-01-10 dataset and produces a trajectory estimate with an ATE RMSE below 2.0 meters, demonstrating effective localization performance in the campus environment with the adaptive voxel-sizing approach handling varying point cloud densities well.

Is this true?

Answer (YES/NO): NO